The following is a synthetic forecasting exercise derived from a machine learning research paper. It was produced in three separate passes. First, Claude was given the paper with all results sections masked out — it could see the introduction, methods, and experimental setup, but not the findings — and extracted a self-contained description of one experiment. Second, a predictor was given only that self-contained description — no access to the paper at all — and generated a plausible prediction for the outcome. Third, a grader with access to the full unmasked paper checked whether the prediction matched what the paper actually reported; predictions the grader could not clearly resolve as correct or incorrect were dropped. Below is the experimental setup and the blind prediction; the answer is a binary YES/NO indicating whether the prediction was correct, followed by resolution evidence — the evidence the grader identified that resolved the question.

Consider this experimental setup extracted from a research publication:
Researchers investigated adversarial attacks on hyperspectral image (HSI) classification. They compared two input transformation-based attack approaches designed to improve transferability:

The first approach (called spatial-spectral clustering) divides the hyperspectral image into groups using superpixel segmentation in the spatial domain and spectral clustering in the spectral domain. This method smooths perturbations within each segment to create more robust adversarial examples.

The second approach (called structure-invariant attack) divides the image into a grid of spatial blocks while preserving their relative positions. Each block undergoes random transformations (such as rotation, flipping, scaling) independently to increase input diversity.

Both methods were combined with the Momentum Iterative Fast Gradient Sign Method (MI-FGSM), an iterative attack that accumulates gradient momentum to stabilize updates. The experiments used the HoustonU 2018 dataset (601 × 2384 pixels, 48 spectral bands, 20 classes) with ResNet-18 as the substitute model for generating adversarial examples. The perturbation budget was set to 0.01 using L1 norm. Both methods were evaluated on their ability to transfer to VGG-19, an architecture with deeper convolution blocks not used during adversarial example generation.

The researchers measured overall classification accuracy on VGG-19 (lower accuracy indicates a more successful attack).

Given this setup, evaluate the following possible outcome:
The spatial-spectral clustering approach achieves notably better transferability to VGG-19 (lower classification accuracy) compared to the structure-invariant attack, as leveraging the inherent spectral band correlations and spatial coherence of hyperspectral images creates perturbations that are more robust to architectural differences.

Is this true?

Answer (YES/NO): NO